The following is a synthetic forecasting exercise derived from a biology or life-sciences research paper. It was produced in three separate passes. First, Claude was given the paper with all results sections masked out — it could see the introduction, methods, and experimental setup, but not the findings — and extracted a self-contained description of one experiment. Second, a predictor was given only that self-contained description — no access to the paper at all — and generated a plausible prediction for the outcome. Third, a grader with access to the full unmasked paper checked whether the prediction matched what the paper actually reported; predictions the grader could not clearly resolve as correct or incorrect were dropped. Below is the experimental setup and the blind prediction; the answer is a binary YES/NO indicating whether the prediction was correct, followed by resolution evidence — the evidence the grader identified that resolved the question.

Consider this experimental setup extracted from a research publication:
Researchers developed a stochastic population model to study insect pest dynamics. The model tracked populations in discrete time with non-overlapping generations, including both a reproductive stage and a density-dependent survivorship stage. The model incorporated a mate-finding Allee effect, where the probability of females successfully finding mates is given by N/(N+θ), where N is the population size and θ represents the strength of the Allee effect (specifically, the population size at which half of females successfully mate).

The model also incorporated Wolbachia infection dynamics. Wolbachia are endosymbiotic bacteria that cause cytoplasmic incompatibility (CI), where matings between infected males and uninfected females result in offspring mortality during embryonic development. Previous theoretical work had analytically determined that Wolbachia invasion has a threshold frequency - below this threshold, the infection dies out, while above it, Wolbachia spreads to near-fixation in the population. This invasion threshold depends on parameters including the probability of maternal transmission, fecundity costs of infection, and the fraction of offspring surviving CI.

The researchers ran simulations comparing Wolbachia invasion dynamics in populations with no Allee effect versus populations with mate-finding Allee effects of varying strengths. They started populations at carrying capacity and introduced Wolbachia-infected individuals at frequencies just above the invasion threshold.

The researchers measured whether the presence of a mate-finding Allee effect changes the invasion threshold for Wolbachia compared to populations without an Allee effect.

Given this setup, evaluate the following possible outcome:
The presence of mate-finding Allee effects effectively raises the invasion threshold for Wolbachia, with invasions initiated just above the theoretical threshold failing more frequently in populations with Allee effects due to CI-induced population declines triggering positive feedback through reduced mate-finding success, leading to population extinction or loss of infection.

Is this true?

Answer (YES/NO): NO